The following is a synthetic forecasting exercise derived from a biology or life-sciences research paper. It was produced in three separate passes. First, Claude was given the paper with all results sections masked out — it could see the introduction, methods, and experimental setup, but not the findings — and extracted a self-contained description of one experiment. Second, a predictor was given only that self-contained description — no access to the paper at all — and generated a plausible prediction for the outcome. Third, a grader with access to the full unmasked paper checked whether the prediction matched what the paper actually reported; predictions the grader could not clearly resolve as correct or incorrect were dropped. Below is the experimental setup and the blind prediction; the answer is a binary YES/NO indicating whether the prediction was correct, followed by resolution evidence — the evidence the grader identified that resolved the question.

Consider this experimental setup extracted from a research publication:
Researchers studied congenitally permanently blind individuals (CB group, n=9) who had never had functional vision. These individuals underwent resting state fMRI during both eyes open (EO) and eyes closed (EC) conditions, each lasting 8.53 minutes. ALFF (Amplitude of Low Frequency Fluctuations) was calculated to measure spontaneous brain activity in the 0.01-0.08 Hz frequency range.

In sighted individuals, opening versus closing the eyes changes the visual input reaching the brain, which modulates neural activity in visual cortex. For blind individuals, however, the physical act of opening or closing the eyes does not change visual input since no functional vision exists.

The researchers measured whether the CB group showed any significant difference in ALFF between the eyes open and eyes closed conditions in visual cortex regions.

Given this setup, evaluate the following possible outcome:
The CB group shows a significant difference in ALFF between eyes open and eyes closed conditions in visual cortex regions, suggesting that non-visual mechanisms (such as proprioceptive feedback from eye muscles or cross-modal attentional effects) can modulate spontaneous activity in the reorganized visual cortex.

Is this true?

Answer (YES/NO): NO